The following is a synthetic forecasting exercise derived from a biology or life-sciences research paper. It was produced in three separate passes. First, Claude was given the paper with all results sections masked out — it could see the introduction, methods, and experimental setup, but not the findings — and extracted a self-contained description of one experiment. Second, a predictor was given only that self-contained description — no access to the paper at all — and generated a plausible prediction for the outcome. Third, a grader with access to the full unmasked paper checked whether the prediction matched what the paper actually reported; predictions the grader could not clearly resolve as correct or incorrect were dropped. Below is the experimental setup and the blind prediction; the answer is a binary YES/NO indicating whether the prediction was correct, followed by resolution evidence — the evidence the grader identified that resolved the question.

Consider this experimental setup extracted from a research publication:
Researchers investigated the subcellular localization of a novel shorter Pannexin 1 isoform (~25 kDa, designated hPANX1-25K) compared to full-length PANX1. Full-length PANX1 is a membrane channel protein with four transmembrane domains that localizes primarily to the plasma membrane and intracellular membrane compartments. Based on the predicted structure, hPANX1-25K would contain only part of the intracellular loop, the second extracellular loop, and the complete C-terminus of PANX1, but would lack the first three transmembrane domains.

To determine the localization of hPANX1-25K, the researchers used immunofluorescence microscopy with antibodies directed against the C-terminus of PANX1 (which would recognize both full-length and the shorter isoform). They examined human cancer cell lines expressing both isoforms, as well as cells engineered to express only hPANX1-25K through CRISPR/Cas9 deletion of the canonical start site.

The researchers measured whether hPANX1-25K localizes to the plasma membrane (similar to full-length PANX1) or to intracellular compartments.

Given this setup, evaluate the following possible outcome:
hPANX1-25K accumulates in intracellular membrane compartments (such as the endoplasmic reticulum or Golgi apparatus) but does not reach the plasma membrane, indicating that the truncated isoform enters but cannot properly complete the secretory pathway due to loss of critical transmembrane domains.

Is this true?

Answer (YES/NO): NO